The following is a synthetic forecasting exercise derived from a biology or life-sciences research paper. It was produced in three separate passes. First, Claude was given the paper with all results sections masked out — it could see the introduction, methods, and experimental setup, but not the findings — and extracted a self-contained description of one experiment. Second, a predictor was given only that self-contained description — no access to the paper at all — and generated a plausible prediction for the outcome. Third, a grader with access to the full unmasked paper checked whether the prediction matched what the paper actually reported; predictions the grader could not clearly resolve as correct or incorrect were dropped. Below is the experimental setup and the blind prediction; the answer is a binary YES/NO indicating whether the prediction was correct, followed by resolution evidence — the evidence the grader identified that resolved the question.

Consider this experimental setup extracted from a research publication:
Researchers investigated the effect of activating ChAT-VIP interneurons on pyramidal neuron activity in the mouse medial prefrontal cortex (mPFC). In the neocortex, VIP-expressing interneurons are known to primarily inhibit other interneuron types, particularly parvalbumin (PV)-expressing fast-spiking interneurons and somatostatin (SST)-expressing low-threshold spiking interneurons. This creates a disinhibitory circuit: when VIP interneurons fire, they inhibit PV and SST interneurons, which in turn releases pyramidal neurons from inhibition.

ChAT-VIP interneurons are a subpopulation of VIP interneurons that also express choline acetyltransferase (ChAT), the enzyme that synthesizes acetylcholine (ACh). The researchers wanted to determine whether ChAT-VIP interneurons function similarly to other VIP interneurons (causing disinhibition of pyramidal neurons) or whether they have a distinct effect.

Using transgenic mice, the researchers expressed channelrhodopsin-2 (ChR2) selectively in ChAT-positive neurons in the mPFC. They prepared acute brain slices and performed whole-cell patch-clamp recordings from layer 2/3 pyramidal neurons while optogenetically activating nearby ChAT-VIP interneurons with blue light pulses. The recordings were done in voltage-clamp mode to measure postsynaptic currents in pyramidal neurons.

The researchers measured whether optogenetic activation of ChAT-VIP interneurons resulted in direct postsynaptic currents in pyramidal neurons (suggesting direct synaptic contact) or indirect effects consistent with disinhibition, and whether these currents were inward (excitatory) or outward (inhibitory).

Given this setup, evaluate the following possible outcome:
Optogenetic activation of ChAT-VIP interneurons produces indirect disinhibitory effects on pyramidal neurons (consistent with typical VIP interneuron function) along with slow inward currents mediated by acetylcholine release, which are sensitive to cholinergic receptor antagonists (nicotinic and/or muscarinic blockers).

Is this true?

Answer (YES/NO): NO